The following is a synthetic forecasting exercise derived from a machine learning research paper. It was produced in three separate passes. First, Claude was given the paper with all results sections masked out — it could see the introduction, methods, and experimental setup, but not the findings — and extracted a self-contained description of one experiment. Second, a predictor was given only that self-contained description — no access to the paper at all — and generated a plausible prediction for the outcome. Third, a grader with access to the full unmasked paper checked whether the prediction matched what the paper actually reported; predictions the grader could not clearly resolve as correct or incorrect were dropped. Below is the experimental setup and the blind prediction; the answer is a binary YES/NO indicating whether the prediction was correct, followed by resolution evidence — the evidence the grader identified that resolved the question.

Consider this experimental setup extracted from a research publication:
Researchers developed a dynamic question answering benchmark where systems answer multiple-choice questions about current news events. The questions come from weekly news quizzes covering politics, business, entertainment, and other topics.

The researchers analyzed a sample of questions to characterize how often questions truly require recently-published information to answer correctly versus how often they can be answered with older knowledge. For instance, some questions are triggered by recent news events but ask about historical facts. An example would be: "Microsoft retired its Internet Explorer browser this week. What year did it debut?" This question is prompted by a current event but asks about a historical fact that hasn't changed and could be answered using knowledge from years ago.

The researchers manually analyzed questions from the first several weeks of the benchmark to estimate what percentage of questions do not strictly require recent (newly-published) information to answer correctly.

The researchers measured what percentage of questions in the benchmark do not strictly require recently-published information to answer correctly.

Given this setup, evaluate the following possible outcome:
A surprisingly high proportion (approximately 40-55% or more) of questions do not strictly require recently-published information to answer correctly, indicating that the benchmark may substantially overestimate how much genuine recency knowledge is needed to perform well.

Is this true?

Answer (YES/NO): NO